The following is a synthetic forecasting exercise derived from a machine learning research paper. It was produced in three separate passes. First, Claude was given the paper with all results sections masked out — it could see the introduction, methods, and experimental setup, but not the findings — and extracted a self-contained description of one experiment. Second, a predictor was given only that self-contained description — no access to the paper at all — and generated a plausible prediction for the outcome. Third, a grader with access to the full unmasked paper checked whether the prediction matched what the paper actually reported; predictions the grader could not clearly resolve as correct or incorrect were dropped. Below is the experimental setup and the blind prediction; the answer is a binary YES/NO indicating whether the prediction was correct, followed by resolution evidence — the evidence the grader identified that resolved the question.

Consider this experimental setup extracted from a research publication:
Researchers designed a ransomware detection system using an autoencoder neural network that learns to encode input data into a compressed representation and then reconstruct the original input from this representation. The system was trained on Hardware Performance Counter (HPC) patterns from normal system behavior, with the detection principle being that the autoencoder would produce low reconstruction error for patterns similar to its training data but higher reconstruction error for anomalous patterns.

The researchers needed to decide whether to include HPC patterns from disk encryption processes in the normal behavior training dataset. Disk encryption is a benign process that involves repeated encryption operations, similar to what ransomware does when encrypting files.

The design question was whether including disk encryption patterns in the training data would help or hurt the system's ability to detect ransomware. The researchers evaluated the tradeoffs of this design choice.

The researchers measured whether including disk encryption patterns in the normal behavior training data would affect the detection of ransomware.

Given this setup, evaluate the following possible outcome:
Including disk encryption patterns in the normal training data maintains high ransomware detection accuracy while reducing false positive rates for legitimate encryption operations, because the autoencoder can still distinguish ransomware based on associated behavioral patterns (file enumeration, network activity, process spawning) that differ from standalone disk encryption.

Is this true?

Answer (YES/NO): NO